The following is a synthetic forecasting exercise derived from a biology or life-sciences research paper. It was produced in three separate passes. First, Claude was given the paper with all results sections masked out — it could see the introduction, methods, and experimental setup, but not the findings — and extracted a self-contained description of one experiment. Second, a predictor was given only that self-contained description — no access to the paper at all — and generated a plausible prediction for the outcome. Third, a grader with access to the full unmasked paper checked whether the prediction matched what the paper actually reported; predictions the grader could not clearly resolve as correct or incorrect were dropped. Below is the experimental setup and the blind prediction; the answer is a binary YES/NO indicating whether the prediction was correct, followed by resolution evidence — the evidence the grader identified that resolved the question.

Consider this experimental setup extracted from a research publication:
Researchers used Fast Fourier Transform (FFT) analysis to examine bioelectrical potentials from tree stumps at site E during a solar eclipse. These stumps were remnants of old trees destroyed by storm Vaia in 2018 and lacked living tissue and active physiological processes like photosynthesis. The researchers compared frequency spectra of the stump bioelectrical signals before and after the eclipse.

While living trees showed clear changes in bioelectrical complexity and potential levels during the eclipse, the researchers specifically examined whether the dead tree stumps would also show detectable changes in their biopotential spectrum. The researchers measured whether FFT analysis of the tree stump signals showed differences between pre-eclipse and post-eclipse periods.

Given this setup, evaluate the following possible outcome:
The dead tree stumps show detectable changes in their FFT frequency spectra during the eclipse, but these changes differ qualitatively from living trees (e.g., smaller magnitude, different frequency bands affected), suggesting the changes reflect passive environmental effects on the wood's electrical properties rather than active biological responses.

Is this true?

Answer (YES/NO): YES